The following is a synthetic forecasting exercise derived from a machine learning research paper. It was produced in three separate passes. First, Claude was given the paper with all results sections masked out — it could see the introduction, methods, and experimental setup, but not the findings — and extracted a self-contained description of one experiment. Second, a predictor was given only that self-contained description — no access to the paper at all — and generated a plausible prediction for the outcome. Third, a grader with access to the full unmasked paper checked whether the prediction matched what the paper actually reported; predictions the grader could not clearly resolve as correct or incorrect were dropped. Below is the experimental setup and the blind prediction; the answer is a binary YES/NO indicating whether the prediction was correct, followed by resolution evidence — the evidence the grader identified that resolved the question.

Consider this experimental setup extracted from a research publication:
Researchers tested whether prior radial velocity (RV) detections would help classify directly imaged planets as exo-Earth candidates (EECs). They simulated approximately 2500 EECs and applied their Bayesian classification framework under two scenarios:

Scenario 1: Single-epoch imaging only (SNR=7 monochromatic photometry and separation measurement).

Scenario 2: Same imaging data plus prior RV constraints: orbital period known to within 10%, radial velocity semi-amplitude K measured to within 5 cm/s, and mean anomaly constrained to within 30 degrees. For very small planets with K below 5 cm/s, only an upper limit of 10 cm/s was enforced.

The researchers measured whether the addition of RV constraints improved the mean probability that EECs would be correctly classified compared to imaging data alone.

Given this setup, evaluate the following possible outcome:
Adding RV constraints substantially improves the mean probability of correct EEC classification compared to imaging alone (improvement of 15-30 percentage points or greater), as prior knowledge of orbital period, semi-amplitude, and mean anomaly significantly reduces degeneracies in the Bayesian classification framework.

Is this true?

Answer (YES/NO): YES